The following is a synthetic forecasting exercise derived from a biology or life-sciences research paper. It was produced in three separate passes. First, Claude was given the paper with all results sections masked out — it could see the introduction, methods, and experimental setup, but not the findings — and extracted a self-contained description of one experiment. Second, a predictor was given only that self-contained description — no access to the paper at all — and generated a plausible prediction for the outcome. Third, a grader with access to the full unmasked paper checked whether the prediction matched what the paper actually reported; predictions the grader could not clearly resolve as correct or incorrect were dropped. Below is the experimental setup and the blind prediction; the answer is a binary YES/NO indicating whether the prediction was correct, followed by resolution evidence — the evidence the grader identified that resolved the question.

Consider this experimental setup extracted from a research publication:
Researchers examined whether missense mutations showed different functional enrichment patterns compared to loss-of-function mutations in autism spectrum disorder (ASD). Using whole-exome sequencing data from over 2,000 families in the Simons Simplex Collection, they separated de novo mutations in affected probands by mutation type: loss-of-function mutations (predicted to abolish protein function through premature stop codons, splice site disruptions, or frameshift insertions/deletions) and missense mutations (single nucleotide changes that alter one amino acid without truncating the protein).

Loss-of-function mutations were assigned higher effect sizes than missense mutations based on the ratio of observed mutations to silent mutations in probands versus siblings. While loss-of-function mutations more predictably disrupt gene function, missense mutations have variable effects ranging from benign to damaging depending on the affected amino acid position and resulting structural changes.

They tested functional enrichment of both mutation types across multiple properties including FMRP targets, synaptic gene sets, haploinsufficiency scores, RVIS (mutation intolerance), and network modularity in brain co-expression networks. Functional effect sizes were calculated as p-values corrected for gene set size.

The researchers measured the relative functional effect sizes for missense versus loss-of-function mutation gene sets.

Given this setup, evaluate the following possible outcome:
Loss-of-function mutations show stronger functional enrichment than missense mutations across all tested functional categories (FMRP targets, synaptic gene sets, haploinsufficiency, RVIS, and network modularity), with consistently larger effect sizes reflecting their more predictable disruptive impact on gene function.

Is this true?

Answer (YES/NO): YES